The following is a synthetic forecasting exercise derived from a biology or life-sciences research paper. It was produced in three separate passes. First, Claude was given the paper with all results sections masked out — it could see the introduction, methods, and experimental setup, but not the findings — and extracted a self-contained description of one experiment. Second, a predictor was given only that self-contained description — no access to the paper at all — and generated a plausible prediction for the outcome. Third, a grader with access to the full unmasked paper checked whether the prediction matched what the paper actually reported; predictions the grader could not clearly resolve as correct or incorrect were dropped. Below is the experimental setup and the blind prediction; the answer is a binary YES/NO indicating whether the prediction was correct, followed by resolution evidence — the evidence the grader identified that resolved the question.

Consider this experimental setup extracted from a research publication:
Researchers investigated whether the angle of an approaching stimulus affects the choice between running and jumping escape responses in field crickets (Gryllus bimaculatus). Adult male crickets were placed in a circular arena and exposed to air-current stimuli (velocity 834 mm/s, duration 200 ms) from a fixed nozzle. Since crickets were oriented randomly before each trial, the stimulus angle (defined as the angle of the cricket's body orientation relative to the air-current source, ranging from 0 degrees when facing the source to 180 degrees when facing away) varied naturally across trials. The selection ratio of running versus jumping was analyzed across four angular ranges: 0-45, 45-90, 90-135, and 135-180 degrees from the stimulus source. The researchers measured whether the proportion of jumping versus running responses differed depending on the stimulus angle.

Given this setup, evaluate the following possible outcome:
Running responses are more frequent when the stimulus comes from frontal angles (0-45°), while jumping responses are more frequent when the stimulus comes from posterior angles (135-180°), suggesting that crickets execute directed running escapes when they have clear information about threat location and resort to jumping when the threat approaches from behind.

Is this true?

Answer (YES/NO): NO